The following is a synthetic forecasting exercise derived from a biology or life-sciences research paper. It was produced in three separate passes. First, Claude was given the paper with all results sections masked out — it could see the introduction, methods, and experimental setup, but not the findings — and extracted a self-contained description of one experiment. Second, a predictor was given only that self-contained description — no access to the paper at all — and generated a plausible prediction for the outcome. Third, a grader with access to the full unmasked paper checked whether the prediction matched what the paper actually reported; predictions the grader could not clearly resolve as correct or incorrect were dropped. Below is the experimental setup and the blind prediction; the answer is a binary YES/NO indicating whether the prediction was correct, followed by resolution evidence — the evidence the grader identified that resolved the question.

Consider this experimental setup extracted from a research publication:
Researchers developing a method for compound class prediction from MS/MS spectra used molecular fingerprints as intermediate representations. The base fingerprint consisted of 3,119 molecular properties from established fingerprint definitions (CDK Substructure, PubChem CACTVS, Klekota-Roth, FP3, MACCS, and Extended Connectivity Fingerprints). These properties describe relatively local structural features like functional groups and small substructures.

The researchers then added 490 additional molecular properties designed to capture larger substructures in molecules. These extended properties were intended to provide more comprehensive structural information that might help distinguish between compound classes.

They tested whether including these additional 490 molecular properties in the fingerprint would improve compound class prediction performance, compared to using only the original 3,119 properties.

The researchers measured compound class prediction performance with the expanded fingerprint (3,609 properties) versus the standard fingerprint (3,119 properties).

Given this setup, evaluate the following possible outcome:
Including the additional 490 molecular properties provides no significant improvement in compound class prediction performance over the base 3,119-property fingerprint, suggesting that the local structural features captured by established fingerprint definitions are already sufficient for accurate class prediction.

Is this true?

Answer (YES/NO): YES